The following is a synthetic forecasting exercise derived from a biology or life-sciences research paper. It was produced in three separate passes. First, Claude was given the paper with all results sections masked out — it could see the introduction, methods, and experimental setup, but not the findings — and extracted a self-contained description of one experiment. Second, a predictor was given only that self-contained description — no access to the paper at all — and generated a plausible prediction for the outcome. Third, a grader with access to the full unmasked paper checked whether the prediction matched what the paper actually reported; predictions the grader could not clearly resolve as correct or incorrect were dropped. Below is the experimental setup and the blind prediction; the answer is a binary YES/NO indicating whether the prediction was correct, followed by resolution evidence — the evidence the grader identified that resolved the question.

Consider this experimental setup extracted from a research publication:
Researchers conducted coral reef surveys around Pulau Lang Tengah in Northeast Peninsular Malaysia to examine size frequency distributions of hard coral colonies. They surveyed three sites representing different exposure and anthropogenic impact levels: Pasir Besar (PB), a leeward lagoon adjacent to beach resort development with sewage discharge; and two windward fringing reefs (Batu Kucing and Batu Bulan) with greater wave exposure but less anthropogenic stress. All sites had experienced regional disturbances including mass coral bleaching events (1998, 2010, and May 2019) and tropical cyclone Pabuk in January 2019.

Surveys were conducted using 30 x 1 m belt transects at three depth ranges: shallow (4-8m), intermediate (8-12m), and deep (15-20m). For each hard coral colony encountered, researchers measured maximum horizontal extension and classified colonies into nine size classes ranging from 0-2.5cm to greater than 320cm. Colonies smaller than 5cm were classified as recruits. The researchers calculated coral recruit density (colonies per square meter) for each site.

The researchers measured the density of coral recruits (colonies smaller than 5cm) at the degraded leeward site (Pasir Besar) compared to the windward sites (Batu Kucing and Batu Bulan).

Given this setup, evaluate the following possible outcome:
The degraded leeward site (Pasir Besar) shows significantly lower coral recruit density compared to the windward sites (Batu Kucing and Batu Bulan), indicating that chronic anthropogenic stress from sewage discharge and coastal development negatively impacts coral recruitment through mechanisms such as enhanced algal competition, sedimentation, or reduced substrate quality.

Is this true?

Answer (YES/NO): YES